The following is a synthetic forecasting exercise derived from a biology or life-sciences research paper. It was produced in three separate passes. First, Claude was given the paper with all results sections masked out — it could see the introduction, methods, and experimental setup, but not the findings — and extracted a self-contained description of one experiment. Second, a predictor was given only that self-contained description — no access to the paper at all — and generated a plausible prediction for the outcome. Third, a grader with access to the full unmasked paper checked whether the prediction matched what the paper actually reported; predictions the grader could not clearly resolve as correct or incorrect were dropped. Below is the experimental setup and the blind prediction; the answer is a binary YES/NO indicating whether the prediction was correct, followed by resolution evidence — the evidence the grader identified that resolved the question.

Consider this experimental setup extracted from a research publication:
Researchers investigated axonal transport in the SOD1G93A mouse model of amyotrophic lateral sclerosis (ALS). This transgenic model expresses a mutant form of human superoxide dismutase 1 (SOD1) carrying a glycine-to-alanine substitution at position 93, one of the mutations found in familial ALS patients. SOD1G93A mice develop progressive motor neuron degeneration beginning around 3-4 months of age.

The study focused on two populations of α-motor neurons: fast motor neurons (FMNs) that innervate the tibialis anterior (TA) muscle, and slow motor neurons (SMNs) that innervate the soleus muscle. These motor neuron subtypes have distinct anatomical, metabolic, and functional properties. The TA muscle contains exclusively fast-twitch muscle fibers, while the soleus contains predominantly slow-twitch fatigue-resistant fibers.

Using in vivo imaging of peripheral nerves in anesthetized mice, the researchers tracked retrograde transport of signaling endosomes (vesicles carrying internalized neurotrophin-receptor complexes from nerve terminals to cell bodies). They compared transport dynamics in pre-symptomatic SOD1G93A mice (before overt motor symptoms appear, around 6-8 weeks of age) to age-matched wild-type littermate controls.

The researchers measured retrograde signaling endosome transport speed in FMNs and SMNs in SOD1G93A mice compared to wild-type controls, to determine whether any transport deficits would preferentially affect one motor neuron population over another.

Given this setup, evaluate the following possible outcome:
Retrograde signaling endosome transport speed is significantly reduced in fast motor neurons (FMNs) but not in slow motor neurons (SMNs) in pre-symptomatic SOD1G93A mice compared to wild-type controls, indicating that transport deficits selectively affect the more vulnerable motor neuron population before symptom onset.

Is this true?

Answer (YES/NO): NO